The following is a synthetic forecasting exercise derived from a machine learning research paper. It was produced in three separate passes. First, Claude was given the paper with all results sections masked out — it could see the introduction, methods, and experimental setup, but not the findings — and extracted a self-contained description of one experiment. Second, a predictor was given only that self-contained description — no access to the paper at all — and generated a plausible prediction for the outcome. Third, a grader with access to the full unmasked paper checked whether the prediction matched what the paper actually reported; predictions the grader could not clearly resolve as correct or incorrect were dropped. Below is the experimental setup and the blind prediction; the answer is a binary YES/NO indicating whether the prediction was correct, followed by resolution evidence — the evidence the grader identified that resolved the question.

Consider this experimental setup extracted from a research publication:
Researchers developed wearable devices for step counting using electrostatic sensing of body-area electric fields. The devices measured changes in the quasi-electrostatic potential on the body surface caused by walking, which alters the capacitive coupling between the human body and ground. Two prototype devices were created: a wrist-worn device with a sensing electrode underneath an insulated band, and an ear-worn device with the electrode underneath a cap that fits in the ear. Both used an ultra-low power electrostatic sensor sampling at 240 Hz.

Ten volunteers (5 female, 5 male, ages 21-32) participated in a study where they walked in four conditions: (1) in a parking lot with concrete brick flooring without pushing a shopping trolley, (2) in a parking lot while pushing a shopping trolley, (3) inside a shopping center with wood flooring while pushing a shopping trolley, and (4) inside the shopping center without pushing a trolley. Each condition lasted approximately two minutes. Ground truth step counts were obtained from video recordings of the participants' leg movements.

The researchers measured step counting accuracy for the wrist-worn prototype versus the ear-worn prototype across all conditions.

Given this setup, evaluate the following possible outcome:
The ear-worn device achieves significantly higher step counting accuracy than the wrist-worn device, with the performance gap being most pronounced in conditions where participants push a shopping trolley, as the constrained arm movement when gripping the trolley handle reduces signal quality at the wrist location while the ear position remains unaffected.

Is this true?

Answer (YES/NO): NO